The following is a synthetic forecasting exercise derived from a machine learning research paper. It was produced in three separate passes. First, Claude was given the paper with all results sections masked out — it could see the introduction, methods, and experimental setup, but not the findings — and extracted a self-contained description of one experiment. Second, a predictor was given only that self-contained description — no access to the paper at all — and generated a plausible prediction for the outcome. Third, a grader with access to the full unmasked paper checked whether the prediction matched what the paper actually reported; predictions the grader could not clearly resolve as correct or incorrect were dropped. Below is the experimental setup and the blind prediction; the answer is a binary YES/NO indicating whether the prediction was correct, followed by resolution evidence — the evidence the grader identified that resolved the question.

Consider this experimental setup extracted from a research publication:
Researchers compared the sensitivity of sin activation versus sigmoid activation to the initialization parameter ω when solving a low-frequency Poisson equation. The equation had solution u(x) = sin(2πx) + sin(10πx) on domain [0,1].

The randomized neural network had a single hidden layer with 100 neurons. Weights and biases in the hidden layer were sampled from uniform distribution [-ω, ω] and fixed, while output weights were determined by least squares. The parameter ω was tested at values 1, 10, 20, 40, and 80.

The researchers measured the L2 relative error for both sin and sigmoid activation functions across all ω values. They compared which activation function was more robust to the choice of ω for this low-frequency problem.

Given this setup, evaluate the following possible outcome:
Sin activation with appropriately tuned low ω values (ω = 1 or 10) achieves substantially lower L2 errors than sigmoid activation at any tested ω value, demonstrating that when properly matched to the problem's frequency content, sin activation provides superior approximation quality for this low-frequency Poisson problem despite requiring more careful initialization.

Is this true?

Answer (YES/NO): NO